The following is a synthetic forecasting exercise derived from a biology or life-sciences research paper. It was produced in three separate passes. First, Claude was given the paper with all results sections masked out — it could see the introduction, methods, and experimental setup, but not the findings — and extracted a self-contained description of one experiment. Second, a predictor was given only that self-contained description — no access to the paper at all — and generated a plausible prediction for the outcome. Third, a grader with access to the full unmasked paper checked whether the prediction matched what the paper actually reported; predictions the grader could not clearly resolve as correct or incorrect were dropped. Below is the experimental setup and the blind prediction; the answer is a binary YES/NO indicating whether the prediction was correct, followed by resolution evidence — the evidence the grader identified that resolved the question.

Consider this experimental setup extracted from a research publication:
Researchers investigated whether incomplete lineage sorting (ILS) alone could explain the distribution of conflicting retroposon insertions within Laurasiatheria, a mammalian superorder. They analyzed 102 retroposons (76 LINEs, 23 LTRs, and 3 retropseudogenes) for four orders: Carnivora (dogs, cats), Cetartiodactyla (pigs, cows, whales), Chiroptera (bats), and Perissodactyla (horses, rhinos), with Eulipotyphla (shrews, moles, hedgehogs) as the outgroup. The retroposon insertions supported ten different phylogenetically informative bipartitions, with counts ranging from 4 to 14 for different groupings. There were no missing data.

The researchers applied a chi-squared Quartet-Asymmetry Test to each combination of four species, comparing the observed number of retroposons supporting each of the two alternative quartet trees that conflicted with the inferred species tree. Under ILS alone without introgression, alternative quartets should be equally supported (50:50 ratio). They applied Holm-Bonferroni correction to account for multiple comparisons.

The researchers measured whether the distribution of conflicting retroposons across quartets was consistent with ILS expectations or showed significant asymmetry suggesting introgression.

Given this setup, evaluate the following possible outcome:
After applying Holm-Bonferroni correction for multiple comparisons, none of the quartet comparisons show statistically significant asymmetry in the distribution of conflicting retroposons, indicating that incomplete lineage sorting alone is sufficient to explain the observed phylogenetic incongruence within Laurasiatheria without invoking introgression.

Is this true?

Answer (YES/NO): YES